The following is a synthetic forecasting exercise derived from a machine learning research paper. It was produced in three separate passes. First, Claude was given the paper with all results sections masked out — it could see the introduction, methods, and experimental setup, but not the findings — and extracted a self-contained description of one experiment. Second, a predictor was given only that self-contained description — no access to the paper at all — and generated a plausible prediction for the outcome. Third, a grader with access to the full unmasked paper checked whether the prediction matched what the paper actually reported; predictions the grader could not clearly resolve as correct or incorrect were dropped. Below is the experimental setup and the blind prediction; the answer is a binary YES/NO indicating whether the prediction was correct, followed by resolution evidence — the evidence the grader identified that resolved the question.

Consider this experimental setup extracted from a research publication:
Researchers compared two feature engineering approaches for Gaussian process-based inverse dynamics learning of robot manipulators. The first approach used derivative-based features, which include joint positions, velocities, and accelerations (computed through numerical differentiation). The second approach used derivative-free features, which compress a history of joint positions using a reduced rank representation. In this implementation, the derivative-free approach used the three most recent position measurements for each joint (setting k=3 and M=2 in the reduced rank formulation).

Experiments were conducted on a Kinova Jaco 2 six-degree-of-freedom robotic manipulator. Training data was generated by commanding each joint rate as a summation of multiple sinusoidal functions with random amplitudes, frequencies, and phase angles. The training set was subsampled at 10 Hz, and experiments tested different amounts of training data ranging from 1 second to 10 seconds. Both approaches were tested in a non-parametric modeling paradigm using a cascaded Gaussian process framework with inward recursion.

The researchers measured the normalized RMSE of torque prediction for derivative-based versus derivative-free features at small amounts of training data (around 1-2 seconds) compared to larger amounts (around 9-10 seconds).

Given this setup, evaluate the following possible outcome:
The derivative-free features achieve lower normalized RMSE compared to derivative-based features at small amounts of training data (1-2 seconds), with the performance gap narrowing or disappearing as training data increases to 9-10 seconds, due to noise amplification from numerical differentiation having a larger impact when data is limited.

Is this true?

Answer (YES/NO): NO